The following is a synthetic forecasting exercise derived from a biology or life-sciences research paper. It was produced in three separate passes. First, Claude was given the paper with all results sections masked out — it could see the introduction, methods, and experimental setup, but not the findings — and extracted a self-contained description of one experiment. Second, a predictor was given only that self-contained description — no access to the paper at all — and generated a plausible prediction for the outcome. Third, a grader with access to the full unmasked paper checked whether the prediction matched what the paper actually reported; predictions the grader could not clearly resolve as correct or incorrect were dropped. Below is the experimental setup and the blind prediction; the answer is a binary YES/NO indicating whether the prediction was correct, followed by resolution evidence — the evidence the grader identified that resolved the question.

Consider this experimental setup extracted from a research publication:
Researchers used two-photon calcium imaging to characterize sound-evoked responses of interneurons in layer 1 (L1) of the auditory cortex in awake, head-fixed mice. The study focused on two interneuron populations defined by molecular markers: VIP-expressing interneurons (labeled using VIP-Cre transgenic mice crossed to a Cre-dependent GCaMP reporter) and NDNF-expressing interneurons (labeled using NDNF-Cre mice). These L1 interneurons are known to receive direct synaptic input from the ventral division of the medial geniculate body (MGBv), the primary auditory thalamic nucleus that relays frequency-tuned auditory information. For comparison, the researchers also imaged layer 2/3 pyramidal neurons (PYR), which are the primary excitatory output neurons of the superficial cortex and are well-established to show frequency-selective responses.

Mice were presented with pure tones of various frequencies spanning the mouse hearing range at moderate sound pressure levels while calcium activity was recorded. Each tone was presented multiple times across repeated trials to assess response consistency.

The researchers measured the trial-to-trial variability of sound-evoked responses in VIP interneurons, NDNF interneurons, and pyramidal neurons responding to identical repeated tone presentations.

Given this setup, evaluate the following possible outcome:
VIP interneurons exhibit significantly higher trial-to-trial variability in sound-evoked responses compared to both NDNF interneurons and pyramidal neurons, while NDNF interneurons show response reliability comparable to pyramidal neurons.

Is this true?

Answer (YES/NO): NO